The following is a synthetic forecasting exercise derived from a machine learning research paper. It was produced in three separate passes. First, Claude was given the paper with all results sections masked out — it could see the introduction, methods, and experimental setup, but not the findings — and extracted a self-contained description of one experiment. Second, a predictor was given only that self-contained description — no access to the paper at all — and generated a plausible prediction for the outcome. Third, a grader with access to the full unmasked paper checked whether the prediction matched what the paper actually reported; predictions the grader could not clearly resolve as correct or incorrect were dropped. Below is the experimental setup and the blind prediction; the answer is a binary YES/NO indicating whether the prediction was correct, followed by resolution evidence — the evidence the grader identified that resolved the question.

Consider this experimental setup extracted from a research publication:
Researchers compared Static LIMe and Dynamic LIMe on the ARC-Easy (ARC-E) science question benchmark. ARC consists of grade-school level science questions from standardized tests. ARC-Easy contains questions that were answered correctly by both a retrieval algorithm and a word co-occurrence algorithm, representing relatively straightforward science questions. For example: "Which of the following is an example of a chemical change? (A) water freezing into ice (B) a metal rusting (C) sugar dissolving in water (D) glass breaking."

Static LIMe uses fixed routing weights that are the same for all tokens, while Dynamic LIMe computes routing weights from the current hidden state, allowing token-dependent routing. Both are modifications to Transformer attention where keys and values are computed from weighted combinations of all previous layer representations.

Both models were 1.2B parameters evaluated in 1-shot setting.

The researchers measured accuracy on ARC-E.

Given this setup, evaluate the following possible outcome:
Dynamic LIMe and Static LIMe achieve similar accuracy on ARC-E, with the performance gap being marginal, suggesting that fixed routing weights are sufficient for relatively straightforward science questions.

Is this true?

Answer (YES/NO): NO